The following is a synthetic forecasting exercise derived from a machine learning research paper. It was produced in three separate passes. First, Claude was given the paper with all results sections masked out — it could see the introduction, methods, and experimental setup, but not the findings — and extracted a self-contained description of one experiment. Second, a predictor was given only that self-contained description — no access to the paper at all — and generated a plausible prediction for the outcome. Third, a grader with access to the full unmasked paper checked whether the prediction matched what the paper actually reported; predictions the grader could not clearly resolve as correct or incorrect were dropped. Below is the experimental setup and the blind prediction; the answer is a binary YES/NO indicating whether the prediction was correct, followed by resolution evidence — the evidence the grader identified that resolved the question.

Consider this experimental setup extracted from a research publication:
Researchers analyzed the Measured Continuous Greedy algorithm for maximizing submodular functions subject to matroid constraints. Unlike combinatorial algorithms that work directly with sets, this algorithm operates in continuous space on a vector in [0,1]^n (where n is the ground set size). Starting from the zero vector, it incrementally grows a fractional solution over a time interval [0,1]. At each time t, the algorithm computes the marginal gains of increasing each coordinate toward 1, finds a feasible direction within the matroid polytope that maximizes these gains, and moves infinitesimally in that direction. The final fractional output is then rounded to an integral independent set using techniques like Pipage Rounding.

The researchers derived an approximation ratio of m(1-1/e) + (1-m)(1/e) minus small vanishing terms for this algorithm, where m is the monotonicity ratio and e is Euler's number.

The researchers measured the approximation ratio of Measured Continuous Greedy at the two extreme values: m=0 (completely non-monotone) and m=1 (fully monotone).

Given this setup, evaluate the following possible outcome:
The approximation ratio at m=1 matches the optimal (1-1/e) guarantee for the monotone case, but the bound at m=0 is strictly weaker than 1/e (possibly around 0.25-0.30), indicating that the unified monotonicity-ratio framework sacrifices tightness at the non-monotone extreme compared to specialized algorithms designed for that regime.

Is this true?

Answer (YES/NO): NO